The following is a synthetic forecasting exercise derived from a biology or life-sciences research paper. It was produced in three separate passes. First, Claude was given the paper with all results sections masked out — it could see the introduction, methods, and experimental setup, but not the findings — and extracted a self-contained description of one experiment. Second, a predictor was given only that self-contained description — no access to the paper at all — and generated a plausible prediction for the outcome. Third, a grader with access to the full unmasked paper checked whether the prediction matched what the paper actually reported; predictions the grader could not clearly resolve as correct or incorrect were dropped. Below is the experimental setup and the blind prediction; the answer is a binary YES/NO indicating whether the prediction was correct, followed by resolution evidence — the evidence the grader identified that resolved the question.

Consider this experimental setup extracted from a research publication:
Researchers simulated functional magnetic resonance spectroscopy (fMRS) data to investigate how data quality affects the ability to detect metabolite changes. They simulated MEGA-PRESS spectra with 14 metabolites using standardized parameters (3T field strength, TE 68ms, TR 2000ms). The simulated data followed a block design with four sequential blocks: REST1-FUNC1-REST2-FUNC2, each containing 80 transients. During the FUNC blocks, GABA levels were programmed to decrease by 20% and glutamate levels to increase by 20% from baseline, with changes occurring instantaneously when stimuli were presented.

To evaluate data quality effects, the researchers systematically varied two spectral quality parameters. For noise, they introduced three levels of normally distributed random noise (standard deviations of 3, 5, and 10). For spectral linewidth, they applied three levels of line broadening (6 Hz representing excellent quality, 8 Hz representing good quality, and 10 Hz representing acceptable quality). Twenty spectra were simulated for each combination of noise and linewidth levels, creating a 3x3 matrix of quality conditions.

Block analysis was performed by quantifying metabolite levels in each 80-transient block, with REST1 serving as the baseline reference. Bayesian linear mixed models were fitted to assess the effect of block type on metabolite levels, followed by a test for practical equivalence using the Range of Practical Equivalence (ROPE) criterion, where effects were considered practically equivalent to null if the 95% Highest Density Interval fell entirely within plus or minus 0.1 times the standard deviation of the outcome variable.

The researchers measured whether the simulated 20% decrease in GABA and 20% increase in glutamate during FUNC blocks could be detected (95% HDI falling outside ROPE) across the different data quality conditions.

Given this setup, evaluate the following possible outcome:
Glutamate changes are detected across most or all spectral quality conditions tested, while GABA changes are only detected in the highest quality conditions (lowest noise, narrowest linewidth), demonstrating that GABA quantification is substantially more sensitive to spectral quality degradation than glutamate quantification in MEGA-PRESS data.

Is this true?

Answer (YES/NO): NO